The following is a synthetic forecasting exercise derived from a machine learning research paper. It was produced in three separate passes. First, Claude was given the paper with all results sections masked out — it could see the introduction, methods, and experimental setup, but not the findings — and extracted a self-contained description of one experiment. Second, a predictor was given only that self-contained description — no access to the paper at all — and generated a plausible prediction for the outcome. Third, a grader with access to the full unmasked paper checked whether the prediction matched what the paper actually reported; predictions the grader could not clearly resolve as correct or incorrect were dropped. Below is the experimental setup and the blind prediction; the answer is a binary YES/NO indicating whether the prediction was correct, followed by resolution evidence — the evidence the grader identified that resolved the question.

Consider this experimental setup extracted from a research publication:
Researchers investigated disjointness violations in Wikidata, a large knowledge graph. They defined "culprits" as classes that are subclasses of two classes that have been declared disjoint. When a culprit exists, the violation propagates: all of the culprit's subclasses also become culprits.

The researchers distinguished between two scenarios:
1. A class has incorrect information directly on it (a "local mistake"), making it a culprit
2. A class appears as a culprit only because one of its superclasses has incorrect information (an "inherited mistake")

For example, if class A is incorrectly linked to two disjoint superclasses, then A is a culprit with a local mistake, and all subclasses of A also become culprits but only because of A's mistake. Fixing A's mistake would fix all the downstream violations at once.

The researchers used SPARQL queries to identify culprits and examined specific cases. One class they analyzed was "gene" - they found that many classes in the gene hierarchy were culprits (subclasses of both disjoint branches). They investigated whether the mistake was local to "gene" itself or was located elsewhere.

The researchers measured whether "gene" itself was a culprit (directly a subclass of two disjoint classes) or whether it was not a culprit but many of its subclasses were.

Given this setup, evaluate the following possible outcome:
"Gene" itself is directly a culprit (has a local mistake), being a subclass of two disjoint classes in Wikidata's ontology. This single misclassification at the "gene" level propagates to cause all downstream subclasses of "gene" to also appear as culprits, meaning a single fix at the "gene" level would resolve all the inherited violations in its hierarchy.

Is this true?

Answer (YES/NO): NO